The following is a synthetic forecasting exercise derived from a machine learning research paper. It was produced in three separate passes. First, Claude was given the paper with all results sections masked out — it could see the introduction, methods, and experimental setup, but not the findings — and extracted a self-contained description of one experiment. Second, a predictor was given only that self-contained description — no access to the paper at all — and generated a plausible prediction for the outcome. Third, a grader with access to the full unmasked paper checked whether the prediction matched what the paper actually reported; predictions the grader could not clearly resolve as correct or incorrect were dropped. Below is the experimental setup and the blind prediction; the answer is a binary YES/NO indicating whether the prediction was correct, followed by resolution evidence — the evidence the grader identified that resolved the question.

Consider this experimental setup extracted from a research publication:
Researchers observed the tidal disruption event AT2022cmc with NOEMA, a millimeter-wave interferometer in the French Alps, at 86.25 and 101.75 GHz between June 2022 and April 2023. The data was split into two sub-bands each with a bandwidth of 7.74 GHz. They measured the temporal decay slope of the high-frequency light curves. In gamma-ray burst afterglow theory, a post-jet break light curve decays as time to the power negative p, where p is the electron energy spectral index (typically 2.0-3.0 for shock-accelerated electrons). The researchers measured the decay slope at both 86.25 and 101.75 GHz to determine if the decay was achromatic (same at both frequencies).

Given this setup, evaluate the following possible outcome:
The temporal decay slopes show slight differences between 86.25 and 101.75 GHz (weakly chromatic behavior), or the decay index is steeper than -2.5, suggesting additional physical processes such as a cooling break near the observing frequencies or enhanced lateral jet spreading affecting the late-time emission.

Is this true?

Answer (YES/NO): NO